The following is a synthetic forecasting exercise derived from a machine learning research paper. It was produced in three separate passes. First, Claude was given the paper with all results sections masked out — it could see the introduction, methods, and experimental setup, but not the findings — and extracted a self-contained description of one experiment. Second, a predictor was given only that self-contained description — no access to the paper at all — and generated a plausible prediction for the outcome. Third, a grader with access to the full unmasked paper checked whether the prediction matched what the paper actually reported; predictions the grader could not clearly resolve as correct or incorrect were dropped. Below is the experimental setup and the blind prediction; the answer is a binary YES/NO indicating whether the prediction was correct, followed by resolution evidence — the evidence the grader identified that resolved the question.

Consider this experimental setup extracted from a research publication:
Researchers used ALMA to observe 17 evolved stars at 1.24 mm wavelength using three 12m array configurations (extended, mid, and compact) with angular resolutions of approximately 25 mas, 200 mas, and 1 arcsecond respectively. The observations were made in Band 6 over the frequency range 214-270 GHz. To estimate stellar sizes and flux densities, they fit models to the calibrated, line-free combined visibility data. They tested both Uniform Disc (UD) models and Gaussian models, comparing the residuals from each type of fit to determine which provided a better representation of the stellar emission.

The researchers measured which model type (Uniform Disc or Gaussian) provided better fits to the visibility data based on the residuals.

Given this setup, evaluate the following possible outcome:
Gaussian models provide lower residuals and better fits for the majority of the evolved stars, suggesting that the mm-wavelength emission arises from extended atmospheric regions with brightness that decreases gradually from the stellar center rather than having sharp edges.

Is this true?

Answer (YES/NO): NO